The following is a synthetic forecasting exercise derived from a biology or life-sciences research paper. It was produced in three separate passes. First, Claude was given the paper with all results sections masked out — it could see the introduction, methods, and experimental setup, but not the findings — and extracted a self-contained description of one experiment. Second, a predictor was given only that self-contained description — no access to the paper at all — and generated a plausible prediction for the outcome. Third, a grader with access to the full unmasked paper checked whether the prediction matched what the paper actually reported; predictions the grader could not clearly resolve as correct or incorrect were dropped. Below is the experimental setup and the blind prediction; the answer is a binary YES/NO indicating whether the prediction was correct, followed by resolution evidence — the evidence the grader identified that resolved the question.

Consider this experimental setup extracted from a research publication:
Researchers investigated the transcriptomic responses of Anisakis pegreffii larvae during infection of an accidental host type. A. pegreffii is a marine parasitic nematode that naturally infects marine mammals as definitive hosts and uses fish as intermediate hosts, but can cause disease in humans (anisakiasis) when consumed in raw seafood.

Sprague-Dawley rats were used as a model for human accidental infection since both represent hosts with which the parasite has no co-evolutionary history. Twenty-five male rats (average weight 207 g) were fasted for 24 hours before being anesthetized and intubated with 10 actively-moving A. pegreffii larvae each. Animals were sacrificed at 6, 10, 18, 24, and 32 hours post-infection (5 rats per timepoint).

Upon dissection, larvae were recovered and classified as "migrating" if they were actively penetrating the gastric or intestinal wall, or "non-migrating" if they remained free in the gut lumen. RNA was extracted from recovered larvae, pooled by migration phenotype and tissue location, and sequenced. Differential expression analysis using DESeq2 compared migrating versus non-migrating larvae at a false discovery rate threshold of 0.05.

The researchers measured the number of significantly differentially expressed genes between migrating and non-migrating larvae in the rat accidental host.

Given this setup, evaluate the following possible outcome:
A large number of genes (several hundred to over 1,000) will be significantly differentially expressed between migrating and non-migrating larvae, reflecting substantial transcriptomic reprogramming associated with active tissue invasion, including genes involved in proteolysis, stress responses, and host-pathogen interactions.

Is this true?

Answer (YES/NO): YES